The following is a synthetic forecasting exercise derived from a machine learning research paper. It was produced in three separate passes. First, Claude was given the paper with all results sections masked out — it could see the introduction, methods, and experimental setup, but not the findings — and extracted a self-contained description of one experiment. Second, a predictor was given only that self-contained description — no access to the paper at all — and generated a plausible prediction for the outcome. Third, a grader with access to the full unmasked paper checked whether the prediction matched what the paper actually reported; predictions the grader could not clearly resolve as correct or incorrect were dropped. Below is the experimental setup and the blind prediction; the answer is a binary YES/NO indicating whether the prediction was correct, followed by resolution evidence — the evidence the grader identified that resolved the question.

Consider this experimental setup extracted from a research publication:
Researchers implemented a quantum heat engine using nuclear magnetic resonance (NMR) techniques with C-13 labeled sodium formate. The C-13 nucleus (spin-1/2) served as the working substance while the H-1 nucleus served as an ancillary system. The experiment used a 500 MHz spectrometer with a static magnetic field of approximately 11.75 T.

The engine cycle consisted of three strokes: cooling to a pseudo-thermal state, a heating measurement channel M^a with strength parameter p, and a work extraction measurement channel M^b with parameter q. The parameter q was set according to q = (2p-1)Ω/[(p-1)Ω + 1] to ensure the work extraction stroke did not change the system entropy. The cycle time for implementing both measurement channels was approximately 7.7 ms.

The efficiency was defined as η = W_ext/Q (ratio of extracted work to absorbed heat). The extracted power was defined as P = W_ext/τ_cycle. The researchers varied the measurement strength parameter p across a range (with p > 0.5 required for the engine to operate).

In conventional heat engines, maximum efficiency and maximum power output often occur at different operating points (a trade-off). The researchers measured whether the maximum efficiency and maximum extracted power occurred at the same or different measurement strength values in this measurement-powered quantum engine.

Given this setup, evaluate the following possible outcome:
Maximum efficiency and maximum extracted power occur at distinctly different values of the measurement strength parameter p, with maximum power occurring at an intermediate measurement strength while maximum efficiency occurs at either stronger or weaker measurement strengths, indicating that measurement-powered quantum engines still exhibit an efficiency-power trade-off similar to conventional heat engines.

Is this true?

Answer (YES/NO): NO